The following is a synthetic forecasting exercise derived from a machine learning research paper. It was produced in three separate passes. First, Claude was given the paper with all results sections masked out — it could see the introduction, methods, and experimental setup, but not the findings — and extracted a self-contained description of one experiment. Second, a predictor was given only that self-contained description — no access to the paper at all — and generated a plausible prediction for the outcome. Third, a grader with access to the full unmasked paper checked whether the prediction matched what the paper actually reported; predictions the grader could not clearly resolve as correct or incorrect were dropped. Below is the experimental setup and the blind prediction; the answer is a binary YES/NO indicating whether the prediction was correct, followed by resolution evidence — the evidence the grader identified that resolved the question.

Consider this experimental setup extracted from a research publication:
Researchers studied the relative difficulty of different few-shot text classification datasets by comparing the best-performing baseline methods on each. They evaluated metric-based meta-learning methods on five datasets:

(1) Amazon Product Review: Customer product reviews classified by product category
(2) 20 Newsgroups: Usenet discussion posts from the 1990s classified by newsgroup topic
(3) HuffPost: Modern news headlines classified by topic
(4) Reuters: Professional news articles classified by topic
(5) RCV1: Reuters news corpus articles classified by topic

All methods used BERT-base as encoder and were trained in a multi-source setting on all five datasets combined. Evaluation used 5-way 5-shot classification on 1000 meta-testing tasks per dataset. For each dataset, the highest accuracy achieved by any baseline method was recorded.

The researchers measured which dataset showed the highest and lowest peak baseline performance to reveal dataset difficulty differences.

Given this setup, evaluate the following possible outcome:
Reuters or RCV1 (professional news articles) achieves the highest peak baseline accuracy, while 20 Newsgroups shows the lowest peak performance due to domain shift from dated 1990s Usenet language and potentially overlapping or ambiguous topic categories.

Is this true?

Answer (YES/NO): YES